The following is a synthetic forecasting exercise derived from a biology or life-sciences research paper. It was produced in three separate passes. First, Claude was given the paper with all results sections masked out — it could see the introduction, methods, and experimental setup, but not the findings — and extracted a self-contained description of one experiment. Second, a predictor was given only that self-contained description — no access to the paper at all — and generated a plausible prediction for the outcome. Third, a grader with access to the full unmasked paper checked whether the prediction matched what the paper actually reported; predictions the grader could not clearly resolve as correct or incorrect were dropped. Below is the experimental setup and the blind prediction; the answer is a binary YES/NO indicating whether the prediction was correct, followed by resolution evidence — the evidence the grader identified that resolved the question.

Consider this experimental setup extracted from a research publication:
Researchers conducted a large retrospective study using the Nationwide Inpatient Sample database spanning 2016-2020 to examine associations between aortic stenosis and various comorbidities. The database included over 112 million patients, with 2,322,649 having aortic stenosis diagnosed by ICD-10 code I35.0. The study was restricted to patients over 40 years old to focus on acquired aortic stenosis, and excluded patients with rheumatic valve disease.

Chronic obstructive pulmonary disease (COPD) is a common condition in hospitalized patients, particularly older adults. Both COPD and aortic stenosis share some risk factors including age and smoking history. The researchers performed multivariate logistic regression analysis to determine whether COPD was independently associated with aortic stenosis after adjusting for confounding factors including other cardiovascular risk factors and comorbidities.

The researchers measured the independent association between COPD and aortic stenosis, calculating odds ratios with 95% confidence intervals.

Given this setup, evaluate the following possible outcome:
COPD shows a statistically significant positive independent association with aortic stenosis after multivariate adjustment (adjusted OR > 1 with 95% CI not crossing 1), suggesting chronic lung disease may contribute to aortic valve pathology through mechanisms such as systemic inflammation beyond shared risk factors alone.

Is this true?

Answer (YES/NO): YES